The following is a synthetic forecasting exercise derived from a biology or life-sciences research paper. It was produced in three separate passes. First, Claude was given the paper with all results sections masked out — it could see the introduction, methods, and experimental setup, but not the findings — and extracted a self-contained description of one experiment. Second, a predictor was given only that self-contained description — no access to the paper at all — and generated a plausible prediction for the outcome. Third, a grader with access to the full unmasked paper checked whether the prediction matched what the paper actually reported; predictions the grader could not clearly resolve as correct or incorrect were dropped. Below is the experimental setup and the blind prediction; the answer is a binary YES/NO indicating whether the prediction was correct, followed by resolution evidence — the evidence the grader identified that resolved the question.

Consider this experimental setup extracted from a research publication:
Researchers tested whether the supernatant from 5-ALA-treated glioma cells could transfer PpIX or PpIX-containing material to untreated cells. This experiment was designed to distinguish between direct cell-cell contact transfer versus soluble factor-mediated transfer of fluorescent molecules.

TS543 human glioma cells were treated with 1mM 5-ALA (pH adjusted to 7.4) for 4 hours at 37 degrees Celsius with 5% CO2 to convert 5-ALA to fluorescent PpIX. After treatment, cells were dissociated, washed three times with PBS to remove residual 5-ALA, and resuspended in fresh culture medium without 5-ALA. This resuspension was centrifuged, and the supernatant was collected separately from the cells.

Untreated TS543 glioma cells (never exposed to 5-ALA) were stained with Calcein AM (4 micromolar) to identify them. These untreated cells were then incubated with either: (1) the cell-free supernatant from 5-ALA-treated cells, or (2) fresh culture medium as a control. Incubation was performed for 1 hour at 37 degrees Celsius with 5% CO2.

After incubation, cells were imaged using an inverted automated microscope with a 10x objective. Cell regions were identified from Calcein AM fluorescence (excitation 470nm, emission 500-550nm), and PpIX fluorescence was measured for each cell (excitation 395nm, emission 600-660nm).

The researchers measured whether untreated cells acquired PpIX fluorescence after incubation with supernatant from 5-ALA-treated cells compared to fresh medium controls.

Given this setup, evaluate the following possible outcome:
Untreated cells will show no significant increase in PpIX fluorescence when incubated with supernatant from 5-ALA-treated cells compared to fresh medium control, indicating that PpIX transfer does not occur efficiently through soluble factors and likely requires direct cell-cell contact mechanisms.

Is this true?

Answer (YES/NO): YES